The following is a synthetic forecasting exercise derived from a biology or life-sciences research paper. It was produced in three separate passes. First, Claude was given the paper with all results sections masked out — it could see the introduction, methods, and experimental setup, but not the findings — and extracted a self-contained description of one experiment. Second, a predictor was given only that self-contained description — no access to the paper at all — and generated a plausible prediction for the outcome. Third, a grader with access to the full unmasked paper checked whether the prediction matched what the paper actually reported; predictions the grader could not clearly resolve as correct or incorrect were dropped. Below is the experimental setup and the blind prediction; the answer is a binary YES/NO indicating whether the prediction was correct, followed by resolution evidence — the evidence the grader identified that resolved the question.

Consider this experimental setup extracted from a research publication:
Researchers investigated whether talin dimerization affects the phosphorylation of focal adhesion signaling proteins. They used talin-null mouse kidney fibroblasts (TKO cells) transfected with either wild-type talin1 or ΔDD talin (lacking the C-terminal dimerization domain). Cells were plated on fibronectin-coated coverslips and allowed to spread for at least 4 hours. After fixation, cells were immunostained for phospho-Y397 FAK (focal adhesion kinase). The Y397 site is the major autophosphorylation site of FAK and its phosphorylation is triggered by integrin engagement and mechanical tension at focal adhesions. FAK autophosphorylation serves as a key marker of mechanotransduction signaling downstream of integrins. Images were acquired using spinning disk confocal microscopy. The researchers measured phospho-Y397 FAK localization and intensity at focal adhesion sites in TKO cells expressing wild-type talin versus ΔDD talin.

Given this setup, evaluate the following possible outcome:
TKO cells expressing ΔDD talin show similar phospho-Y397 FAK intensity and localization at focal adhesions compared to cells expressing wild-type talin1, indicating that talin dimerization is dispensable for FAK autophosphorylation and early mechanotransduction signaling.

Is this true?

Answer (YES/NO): NO